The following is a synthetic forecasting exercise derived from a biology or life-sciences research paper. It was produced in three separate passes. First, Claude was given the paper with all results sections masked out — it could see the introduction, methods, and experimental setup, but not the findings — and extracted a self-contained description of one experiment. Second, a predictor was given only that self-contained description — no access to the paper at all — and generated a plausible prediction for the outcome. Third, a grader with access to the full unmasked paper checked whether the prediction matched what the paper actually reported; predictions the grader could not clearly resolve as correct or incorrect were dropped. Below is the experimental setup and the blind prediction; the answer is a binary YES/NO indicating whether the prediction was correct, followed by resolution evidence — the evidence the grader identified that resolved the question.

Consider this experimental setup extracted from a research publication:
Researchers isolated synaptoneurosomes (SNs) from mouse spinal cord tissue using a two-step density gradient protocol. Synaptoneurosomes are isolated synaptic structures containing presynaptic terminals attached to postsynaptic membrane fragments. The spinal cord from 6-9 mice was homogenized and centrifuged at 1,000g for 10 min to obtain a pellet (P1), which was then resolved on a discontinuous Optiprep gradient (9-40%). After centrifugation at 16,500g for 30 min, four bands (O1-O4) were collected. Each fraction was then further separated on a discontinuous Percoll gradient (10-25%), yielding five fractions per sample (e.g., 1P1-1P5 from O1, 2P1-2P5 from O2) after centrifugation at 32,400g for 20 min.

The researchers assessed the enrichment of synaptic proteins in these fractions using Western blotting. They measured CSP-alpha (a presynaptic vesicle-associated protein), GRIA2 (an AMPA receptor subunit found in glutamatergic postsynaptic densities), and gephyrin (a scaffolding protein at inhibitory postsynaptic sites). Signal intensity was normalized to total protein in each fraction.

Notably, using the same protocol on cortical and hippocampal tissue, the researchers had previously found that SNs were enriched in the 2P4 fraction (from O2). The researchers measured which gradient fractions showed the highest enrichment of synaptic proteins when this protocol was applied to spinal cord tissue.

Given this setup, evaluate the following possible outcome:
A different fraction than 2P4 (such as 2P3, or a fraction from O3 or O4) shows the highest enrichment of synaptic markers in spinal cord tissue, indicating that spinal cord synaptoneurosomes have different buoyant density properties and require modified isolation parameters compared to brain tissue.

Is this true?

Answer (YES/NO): YES